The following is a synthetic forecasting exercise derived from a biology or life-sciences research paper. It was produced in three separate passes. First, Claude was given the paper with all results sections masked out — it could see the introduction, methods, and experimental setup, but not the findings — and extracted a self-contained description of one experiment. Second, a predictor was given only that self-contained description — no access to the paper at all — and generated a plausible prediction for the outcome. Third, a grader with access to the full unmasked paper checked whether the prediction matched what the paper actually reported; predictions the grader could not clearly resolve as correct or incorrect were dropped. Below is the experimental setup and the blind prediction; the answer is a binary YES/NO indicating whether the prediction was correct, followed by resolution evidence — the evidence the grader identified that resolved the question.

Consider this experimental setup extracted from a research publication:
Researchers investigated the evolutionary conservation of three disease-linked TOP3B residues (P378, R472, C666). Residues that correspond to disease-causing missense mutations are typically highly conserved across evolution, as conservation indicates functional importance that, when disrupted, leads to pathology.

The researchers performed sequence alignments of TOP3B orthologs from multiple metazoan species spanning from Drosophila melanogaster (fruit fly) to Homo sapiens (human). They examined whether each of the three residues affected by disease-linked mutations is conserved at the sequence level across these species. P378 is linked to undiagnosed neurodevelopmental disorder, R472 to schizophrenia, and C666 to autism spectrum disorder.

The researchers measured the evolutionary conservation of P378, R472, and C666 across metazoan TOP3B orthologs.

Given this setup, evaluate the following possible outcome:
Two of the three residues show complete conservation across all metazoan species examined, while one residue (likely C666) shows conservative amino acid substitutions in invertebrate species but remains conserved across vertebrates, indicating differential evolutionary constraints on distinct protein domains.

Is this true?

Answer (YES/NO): NO